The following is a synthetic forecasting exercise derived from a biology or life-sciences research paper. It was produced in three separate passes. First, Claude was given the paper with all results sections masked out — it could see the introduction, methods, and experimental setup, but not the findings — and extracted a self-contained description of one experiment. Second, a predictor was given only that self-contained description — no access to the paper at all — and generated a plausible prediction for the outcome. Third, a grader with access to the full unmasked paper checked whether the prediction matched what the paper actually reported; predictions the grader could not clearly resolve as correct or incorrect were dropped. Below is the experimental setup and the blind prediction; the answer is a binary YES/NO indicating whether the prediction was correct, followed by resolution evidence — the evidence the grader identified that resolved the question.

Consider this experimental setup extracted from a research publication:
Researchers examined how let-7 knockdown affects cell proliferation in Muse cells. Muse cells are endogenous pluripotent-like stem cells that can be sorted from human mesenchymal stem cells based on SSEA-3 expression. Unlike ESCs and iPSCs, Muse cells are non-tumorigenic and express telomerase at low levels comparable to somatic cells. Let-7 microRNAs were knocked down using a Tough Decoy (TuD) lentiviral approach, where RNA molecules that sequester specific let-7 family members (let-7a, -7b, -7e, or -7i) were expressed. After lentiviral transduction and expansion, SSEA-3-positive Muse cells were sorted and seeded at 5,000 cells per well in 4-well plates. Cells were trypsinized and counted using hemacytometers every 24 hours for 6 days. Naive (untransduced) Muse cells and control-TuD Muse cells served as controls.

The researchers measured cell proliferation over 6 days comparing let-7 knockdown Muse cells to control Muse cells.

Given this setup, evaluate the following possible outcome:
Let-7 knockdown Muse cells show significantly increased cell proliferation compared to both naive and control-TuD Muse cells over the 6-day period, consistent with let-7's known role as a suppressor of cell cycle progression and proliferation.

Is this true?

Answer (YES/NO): YES